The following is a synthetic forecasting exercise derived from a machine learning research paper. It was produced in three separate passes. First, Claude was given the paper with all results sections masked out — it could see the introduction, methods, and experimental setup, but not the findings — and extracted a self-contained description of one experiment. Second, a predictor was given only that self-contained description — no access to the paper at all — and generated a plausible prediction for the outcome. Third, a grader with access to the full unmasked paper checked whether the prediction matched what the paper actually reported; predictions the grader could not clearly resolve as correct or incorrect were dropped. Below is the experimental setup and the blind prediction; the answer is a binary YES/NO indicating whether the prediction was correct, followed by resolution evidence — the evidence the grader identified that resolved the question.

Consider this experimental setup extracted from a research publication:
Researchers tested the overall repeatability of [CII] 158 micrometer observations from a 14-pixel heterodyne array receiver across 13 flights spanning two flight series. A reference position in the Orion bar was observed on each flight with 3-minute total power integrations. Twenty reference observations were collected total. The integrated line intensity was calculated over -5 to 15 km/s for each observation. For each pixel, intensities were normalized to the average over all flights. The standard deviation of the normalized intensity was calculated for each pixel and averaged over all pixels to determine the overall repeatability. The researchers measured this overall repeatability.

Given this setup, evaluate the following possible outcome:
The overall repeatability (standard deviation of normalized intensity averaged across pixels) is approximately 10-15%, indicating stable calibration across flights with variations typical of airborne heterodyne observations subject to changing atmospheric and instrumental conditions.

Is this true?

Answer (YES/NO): NO